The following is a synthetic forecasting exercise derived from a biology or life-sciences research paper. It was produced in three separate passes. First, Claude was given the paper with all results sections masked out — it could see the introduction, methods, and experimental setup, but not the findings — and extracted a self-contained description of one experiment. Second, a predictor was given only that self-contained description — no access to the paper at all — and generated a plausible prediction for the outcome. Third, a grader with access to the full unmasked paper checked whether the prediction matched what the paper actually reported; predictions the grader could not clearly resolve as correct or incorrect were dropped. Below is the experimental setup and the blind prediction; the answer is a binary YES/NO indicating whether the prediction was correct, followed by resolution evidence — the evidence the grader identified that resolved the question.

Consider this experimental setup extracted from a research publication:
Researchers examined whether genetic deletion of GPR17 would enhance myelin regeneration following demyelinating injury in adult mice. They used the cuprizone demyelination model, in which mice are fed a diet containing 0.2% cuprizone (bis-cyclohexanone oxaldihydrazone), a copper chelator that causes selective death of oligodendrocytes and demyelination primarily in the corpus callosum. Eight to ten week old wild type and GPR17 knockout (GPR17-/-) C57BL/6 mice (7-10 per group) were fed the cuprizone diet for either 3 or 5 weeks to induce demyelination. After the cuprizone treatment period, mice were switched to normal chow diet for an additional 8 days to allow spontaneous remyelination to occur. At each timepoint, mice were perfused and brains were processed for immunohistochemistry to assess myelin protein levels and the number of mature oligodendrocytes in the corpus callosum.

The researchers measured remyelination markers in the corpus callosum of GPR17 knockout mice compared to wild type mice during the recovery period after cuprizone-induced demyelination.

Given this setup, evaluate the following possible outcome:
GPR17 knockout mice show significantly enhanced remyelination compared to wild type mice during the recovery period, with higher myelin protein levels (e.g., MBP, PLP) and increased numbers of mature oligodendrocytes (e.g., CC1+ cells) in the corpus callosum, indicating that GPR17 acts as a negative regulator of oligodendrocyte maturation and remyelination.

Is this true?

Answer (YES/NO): NO